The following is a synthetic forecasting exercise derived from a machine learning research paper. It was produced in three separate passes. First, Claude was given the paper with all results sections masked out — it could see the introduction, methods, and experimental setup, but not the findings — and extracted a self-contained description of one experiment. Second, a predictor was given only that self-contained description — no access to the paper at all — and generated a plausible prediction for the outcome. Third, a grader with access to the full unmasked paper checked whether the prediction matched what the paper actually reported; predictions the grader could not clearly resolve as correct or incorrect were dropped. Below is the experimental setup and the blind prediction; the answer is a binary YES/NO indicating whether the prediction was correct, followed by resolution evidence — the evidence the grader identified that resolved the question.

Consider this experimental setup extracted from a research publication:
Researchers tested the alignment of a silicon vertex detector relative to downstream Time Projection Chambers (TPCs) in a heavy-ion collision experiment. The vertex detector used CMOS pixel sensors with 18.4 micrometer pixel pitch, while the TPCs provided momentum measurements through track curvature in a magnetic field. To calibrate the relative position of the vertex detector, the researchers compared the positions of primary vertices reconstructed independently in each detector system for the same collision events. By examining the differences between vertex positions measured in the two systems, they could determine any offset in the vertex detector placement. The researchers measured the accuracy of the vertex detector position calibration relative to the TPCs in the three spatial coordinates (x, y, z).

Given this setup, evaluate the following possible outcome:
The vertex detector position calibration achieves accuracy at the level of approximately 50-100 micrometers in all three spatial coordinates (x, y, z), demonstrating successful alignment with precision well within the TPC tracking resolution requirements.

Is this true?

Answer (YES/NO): NO